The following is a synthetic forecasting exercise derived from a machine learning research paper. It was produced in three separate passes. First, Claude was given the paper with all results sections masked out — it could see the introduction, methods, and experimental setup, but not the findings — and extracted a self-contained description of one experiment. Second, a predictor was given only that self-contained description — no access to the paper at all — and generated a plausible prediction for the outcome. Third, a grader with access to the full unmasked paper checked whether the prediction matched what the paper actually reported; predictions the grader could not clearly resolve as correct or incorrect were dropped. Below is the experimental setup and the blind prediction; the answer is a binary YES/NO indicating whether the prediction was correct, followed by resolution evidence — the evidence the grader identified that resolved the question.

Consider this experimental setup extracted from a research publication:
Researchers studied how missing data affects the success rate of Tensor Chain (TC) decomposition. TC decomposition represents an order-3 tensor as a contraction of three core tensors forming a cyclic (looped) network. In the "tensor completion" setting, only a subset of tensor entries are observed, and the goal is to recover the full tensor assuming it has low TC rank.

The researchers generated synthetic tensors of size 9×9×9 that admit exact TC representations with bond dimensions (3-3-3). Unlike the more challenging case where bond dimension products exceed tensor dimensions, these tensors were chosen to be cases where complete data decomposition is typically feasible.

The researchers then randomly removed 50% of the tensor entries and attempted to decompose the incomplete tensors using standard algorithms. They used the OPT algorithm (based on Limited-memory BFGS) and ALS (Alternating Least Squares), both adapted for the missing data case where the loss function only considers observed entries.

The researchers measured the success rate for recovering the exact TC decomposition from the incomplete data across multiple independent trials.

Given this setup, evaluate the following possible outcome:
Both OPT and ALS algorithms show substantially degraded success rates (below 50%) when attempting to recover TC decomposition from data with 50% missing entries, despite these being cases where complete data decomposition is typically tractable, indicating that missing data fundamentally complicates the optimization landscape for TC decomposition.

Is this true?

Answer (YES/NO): YES